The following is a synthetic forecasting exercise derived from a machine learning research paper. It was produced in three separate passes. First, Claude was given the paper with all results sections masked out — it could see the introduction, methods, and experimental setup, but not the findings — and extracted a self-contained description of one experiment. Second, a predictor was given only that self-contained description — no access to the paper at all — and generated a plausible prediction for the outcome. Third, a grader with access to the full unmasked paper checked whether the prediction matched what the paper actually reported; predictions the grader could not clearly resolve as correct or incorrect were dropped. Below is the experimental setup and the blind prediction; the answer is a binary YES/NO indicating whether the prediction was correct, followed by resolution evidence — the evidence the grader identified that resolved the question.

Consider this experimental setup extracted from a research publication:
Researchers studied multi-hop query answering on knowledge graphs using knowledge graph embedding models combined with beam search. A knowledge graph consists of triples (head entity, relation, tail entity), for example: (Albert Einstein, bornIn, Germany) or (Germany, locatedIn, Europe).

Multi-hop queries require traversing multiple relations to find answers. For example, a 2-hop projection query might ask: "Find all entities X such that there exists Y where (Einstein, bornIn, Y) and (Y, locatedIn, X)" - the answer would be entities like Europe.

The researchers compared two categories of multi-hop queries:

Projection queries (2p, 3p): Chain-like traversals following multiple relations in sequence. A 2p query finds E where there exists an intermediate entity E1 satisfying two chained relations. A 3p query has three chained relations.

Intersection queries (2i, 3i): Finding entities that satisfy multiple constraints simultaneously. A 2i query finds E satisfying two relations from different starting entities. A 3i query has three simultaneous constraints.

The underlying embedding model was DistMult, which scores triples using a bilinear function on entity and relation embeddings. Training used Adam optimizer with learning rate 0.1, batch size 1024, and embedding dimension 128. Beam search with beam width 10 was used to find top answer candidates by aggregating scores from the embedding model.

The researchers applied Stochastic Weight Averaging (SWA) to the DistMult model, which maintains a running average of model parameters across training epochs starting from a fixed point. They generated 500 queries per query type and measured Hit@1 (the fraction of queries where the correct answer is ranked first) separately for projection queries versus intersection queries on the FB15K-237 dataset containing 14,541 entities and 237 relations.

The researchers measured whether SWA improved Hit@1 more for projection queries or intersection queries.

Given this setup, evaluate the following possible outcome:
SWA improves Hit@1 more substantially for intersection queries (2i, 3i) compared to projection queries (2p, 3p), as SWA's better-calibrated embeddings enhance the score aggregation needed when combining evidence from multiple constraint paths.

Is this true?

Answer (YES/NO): YES